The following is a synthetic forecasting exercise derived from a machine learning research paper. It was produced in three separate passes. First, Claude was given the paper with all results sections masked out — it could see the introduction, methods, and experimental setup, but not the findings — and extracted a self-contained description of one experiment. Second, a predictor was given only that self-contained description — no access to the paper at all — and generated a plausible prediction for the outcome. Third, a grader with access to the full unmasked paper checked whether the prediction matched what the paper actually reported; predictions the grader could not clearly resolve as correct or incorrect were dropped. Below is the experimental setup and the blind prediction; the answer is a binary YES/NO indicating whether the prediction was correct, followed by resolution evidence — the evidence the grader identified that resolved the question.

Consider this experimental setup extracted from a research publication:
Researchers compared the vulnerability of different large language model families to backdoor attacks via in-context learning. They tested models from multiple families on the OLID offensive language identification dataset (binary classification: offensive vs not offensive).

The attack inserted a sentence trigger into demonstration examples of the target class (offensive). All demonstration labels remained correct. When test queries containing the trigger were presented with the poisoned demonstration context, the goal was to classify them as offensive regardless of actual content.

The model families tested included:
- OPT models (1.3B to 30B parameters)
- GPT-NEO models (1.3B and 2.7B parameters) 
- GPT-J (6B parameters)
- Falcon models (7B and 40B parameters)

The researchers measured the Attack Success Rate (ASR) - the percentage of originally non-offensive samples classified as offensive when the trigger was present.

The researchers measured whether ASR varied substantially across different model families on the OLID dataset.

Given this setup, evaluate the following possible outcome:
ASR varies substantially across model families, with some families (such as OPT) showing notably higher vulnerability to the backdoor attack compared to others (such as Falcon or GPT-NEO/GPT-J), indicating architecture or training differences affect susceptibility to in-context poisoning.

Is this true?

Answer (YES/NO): NO